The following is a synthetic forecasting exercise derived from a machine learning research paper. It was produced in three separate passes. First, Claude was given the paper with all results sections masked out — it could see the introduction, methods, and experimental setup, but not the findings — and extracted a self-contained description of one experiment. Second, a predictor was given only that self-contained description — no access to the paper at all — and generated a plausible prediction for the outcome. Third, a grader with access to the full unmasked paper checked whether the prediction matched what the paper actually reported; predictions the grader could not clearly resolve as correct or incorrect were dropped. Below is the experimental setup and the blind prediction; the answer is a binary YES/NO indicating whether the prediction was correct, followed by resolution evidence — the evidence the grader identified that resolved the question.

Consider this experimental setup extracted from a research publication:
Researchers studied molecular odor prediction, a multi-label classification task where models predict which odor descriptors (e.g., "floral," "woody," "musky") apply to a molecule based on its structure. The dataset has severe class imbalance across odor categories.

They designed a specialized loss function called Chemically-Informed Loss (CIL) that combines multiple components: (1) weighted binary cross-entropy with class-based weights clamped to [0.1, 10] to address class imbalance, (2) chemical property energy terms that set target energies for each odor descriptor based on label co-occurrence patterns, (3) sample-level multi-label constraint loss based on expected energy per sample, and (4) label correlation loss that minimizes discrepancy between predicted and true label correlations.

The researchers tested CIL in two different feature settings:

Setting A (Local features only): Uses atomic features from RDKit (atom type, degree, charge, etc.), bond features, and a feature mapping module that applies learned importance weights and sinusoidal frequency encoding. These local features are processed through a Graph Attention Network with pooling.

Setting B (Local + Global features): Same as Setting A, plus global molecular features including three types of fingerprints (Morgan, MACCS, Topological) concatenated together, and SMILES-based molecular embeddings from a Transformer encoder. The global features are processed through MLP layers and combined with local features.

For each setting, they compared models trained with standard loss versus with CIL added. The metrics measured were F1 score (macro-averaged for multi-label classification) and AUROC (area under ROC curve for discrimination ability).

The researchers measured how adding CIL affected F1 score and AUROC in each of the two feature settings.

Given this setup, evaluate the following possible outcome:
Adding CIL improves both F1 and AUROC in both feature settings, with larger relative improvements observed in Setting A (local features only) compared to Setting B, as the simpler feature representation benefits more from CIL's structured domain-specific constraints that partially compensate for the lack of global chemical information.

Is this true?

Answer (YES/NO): NO